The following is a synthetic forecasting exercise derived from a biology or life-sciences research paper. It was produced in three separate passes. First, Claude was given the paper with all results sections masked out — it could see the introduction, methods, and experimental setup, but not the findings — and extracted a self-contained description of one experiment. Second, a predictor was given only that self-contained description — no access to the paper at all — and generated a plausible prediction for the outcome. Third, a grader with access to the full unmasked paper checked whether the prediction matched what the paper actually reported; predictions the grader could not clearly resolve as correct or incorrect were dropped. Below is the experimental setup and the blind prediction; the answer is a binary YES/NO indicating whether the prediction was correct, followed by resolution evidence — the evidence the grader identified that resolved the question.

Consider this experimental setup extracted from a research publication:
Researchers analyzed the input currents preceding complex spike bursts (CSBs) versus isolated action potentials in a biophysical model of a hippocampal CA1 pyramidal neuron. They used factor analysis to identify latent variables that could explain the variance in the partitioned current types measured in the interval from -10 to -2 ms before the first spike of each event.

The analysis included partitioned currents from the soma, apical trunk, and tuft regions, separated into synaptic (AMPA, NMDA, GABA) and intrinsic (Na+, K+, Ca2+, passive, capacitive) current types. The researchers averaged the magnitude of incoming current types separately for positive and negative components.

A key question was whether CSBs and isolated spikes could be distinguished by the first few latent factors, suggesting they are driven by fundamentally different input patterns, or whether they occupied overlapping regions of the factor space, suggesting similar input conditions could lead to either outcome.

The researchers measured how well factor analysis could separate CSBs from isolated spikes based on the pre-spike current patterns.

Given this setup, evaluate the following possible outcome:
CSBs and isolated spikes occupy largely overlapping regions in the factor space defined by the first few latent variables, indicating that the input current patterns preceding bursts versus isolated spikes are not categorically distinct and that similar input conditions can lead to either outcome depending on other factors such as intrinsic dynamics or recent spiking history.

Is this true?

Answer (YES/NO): NO